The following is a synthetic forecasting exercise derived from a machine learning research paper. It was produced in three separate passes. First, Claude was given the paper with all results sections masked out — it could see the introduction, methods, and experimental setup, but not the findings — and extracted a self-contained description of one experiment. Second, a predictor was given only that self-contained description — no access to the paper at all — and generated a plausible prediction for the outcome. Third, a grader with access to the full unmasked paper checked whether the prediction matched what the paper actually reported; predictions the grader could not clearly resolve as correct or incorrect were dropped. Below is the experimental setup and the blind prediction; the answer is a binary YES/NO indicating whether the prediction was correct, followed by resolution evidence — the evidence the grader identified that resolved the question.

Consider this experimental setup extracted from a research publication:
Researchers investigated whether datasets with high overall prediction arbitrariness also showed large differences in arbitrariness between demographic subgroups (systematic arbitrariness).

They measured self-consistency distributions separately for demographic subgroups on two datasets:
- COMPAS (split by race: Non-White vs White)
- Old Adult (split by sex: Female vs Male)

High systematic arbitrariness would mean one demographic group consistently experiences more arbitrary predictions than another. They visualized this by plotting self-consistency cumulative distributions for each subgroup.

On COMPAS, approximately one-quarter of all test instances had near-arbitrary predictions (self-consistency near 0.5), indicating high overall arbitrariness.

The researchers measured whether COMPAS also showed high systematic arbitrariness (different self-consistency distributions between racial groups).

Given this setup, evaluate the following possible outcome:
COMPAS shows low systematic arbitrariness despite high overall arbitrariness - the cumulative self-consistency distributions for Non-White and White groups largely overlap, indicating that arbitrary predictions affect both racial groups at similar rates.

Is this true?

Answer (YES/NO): YES